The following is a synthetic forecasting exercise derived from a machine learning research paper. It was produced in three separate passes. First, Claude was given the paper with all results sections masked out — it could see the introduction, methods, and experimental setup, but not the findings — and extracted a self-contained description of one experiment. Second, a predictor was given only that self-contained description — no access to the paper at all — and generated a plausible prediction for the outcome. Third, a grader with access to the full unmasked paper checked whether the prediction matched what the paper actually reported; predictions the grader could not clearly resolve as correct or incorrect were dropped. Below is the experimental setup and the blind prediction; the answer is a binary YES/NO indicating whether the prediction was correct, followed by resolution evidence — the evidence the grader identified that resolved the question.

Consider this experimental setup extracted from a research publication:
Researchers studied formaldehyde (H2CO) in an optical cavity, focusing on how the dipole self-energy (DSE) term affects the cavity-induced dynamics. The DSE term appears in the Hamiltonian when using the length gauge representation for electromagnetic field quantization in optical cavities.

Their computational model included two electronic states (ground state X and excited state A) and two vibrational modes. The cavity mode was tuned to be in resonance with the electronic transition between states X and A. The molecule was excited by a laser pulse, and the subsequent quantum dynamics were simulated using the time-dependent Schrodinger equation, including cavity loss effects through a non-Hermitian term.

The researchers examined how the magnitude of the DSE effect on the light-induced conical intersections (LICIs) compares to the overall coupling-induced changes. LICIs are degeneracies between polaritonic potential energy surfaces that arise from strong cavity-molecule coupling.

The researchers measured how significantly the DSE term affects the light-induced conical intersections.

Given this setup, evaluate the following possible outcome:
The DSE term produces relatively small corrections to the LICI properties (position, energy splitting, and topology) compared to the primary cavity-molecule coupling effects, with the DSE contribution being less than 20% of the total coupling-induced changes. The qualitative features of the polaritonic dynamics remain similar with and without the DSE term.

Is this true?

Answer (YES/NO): YES